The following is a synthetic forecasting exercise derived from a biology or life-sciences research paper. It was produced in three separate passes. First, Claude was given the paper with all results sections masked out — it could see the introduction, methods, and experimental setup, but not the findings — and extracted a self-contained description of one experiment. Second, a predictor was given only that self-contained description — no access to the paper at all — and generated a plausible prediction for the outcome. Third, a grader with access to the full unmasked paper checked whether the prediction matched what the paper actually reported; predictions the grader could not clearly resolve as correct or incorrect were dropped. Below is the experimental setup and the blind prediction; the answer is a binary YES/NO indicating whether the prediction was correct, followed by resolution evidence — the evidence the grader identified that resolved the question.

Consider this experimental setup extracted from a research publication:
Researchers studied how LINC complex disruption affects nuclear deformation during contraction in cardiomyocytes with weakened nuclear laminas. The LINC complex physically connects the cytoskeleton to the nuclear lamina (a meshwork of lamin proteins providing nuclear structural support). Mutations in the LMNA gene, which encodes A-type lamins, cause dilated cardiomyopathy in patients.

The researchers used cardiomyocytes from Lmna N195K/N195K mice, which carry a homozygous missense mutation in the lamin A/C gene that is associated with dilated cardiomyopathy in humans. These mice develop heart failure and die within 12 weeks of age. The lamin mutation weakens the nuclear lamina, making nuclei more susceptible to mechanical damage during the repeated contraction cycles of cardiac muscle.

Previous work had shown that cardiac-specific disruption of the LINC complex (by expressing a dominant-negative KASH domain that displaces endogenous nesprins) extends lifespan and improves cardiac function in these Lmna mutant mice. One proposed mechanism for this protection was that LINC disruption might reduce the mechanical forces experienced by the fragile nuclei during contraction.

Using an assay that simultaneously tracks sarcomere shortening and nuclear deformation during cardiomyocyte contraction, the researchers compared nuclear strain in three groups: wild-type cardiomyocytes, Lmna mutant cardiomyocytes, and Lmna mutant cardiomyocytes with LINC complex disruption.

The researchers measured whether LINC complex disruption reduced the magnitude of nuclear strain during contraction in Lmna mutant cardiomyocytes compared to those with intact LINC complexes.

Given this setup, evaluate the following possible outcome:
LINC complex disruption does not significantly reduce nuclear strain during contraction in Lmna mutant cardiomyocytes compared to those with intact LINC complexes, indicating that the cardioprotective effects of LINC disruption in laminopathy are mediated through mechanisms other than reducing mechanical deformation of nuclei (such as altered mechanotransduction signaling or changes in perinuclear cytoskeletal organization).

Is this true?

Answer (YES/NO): YES